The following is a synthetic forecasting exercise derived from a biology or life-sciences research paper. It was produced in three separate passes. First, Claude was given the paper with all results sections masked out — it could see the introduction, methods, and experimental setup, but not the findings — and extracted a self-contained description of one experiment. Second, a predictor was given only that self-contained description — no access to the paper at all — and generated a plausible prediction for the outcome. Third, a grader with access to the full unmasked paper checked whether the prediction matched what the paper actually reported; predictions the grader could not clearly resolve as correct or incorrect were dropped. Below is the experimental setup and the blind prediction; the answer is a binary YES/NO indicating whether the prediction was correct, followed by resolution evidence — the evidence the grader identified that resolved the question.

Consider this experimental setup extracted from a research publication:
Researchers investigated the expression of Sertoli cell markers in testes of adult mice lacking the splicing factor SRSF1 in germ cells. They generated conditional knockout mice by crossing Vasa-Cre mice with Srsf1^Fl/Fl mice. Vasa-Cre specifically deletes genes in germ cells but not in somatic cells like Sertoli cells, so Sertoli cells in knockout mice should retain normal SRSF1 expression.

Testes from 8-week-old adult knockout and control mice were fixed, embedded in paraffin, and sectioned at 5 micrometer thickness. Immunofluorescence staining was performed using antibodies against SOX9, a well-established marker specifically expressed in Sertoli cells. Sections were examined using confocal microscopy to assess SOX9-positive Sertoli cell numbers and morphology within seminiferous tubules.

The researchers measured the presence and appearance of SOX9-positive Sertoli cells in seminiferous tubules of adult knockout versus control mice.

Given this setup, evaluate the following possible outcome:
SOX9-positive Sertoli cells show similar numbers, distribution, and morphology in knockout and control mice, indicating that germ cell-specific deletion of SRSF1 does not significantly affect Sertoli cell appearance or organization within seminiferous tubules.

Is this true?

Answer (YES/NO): NO